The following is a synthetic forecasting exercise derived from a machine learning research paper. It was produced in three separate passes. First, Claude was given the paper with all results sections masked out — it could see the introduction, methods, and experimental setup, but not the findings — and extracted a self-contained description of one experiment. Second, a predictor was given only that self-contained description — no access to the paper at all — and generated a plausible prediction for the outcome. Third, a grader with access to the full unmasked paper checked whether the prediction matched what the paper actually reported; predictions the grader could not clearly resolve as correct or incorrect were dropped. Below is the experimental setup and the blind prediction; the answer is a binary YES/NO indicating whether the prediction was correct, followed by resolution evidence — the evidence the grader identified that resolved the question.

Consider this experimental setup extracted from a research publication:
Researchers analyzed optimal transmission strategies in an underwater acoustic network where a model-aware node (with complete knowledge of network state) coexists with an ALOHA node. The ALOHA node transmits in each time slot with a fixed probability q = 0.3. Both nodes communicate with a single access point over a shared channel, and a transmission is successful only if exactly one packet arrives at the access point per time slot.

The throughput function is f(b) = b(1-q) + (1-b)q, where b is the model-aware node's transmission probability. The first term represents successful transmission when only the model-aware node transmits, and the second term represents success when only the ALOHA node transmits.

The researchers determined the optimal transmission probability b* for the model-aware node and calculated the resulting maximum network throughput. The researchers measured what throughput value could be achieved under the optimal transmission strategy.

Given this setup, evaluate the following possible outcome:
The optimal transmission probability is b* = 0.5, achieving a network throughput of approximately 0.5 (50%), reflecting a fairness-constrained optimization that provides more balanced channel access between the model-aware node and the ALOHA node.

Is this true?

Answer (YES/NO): NO